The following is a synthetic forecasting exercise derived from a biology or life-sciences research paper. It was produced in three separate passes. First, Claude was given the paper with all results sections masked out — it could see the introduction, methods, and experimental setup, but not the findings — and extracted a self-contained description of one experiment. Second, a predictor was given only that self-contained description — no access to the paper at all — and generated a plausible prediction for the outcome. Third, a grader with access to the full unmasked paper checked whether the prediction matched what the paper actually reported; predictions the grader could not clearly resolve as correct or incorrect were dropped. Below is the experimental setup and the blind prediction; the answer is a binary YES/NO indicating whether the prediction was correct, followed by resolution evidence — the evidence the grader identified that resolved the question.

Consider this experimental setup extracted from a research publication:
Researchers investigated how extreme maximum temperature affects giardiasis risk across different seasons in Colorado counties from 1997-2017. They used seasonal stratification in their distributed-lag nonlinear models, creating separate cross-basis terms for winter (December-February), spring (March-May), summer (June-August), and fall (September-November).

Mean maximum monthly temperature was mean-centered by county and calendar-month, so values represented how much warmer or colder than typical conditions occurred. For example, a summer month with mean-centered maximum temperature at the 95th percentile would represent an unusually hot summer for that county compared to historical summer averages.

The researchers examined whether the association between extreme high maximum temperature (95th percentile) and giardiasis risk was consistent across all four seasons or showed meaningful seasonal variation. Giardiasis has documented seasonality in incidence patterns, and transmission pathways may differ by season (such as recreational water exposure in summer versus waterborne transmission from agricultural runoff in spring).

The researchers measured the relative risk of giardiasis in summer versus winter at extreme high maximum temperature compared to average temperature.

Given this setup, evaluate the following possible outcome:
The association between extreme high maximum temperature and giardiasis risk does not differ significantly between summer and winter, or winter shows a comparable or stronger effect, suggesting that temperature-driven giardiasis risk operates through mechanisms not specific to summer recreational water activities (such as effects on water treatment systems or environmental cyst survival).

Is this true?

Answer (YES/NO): YES